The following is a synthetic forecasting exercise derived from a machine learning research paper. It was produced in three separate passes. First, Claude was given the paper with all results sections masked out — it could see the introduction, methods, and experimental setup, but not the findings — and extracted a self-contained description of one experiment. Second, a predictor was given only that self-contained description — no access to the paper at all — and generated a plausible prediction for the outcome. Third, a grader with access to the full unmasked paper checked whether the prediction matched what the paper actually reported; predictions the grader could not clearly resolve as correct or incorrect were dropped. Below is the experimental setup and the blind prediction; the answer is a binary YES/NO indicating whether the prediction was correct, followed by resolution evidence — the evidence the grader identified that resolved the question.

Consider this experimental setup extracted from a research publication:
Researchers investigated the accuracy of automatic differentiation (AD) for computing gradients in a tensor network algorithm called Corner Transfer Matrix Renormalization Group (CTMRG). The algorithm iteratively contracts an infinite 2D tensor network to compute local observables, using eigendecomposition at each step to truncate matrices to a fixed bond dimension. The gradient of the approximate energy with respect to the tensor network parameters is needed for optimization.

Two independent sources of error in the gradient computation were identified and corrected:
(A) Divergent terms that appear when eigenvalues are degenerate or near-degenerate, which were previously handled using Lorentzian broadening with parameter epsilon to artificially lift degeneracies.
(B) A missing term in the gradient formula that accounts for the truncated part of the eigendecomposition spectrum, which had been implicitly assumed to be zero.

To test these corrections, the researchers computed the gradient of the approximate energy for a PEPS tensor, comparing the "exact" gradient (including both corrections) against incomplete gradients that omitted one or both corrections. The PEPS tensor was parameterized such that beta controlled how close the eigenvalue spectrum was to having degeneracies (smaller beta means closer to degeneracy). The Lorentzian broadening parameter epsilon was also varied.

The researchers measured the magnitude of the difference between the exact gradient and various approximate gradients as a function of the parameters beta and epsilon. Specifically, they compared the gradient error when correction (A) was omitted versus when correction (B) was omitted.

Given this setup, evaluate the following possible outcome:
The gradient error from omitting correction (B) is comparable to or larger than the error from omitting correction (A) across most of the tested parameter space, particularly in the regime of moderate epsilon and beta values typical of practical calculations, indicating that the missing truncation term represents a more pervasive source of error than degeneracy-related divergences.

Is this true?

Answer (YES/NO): YES